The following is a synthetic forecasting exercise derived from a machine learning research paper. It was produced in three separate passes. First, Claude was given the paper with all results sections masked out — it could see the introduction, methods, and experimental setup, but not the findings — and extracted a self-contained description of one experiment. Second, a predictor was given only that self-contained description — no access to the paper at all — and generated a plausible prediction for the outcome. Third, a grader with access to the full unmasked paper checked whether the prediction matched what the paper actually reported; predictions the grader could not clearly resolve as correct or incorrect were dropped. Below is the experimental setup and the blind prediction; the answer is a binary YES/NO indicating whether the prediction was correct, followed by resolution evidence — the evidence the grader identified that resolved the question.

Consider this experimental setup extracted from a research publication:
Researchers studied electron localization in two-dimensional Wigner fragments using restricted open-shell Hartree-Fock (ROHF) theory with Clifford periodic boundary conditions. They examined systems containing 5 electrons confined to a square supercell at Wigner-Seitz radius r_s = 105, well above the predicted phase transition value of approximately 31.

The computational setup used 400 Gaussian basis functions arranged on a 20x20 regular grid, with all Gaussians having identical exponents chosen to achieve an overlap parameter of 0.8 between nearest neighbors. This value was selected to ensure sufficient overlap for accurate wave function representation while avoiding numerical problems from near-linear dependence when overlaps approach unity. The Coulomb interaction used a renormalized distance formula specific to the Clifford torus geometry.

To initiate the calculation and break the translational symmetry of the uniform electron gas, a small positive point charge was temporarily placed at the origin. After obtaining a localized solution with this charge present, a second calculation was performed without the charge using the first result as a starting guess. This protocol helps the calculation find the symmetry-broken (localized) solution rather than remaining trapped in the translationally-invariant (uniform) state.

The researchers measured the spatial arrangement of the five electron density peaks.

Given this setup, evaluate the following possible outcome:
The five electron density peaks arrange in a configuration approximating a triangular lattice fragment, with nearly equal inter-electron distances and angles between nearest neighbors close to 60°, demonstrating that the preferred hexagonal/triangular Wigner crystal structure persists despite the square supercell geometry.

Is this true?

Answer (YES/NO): NO